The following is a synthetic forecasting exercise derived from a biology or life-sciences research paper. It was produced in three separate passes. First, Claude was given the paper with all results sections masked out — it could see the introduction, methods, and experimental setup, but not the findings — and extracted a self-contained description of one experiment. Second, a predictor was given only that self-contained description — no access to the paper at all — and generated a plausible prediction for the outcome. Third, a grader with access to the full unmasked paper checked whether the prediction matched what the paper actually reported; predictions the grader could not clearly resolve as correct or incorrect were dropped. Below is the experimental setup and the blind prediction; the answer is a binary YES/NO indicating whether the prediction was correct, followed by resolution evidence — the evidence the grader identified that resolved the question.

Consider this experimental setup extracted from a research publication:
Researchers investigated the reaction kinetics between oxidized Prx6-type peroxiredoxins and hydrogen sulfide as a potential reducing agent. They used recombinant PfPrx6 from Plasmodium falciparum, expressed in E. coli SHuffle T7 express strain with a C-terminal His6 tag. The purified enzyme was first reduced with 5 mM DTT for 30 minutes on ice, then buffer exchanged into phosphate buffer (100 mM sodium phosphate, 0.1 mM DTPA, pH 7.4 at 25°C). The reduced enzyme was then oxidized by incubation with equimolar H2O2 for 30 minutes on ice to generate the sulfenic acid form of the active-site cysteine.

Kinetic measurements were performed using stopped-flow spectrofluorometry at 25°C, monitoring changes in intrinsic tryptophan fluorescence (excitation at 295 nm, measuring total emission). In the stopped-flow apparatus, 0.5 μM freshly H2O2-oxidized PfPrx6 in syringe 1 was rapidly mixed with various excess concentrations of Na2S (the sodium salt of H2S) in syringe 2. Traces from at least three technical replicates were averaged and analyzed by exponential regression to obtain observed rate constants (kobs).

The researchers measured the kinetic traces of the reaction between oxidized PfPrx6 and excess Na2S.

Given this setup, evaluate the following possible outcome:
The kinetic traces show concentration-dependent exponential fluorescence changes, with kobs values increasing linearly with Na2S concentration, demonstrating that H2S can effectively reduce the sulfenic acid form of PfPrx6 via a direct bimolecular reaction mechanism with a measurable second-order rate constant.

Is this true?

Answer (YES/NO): YES